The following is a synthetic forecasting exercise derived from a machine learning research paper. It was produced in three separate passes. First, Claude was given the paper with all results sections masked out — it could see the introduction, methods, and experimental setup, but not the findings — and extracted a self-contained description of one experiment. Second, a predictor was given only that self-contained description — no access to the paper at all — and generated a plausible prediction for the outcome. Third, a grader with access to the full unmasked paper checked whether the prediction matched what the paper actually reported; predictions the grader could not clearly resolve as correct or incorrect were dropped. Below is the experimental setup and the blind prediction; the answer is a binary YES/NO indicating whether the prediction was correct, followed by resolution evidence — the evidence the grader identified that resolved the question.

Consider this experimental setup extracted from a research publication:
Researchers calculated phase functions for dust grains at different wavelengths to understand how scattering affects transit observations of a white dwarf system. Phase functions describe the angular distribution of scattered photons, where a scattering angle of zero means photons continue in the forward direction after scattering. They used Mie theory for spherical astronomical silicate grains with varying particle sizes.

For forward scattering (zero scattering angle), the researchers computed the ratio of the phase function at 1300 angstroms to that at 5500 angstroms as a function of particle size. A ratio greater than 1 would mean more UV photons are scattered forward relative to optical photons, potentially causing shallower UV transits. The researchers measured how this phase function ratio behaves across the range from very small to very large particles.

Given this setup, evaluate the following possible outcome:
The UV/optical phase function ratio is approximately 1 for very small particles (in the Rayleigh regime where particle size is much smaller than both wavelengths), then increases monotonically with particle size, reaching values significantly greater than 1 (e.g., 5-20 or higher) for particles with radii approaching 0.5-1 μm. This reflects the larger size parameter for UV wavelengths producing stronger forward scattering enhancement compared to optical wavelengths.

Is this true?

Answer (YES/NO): NO